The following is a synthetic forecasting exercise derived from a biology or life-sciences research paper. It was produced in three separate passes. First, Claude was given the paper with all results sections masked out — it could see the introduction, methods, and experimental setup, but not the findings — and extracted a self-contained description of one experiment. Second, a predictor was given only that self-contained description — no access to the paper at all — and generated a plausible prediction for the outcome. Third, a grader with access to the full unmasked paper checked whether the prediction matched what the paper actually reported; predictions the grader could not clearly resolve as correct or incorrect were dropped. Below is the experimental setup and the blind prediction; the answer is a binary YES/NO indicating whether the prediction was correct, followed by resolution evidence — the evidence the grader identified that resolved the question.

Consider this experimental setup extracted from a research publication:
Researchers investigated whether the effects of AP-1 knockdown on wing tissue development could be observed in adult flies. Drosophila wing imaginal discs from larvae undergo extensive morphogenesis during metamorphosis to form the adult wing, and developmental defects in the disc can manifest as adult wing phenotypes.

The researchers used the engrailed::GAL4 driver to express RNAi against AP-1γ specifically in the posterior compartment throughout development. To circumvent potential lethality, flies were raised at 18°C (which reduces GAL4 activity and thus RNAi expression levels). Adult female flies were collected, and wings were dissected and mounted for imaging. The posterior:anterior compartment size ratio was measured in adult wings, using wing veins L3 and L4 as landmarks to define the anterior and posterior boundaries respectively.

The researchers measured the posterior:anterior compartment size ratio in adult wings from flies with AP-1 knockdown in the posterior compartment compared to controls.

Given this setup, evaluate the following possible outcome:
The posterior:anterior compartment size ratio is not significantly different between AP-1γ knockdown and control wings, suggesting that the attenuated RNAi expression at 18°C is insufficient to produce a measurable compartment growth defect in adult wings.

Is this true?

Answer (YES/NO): NO